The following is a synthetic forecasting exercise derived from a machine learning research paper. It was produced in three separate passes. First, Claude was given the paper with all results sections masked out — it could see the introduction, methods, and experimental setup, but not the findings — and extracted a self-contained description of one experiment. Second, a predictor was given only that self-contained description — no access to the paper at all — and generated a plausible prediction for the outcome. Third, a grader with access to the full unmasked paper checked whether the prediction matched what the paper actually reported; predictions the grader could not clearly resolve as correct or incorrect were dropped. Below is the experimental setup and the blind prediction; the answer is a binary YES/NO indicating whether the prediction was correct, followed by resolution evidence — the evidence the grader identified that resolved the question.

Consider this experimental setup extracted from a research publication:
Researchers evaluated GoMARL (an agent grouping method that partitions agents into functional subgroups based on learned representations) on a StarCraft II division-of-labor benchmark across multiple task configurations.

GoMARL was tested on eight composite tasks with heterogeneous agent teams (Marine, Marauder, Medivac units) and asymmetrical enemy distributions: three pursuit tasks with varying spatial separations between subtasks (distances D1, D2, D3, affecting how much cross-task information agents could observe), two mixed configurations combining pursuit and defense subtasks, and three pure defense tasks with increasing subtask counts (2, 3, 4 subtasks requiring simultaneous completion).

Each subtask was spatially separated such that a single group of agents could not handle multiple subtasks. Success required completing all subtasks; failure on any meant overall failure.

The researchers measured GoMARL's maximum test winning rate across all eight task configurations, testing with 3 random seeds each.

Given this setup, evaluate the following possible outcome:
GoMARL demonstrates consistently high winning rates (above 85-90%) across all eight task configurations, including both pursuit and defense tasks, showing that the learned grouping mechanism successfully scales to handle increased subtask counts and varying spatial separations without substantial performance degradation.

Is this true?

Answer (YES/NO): NO